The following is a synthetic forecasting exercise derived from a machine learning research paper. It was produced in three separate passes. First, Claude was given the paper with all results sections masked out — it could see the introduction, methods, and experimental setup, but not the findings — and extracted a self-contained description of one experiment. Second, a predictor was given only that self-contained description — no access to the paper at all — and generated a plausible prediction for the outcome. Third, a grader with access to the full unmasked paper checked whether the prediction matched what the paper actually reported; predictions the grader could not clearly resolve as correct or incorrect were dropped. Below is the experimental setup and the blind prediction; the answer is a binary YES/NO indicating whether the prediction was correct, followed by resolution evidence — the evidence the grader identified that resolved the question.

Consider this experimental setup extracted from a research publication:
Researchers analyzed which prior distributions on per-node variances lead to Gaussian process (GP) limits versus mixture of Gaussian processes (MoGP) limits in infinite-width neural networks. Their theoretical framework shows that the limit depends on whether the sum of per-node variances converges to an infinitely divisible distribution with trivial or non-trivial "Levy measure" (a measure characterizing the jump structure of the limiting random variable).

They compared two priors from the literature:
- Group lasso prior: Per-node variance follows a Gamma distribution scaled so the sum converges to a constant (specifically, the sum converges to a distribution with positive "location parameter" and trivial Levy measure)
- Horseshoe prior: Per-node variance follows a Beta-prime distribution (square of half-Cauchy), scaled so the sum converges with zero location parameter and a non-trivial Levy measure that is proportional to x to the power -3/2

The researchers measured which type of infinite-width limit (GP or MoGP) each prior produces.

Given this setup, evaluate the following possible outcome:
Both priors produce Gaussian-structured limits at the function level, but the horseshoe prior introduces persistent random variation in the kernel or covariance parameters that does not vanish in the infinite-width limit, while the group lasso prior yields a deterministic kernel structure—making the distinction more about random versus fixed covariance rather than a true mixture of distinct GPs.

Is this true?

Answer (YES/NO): YES